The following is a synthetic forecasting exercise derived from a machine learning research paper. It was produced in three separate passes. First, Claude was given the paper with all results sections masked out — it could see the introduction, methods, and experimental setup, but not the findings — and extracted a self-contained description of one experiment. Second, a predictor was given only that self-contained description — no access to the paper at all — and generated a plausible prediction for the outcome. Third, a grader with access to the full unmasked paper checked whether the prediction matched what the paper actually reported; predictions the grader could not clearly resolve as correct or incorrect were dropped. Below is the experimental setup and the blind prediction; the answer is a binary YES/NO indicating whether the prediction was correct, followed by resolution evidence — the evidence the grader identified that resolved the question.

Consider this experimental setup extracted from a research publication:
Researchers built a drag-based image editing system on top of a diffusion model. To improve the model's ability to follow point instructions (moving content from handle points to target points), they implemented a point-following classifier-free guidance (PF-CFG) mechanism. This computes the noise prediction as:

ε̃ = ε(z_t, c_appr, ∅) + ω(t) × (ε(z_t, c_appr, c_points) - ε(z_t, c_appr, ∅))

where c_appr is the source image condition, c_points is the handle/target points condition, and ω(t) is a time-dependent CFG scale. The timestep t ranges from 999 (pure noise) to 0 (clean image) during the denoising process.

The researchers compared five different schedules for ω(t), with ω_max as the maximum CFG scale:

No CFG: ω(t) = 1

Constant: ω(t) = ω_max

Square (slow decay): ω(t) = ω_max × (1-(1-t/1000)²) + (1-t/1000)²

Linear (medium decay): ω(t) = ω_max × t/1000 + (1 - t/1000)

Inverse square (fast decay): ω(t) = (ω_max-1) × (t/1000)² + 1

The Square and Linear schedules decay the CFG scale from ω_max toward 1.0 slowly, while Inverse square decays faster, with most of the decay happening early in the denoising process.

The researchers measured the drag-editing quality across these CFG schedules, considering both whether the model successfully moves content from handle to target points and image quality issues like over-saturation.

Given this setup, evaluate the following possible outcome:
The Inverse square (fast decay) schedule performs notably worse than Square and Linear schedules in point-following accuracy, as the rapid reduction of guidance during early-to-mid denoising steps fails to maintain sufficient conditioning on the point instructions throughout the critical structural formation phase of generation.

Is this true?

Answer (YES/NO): NO